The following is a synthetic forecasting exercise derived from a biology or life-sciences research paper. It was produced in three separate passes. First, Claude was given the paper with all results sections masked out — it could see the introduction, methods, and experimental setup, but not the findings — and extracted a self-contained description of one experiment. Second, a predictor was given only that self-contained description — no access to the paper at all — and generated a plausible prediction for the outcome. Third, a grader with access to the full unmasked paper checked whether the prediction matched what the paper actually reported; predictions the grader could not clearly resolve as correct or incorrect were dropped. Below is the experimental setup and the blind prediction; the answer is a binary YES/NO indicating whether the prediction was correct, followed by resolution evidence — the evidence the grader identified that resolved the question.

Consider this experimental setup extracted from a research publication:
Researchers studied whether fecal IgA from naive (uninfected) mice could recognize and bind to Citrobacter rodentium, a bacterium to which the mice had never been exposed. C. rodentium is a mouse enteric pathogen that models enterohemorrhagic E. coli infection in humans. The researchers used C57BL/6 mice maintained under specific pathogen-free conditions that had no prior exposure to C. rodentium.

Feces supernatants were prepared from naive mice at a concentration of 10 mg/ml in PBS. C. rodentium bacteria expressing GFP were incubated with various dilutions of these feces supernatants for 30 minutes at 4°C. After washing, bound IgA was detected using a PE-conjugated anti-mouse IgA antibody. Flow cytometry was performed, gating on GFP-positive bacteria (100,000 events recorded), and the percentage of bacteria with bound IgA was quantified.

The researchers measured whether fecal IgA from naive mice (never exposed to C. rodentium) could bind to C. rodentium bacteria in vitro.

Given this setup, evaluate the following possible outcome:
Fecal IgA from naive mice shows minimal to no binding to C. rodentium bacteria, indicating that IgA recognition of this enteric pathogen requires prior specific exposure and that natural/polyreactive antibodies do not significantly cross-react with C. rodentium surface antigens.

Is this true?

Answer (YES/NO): NO